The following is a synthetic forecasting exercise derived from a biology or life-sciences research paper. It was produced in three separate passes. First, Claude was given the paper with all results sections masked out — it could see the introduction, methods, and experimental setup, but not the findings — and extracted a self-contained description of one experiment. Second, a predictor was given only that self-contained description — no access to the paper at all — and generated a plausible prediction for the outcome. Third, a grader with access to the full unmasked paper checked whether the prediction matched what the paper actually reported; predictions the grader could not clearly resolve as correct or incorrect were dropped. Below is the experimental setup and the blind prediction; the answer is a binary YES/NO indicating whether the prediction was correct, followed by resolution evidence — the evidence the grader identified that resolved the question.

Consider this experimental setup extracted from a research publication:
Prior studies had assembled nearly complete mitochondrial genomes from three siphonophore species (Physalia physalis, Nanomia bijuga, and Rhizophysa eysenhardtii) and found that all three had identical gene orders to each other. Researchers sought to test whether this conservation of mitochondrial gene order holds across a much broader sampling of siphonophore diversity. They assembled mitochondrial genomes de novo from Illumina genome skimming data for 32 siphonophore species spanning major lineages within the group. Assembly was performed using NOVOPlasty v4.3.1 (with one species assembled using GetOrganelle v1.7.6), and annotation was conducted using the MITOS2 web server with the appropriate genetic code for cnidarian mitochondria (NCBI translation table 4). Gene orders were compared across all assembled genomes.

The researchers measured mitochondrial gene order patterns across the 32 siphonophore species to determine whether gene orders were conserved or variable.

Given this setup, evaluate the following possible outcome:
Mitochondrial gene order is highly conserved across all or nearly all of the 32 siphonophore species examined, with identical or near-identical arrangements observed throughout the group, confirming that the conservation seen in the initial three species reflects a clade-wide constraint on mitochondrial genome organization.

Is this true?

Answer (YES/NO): NO